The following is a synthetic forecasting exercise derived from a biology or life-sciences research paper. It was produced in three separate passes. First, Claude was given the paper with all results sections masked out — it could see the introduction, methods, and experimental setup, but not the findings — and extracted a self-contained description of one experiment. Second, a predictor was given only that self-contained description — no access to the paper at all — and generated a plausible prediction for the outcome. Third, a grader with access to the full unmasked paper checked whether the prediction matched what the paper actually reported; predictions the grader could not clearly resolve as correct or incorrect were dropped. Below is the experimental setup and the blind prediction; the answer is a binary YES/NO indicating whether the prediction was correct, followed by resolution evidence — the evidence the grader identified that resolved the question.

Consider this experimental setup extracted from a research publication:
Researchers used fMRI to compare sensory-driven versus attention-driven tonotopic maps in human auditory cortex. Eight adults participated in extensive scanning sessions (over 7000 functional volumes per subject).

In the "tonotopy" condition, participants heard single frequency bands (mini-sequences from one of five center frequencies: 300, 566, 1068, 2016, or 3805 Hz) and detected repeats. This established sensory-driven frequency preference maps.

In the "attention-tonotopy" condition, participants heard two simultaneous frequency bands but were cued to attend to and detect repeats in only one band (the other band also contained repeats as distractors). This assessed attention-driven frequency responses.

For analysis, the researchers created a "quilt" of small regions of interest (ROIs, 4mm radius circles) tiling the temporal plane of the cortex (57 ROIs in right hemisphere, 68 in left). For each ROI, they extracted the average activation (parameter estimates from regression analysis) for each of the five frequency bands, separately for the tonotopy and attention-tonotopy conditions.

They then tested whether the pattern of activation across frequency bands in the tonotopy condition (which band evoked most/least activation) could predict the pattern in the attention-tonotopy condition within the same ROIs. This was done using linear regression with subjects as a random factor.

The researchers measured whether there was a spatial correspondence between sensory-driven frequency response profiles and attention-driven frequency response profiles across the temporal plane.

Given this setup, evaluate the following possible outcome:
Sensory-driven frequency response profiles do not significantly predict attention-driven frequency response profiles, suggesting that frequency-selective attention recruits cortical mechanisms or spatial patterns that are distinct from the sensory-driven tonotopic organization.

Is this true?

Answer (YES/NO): NO